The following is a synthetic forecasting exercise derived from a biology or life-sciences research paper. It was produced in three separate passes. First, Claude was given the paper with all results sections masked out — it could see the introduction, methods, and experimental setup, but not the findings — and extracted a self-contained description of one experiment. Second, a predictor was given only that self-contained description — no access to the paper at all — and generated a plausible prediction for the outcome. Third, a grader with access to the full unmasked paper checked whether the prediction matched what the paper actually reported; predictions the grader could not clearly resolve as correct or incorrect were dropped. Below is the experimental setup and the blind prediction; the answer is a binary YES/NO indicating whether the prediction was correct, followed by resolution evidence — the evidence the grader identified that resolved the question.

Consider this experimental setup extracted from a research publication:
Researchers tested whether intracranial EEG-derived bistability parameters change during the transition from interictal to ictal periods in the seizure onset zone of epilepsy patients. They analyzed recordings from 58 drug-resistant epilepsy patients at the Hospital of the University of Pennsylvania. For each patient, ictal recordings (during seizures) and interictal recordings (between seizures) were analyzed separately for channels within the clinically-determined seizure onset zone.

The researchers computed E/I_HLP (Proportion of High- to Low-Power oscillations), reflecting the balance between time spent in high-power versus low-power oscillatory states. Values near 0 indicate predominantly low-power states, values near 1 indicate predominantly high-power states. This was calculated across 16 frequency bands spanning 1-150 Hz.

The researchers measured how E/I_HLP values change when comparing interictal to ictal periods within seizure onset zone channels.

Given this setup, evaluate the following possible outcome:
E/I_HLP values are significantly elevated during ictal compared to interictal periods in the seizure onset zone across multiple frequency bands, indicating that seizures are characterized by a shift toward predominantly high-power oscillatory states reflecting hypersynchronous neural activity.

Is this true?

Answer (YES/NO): YES